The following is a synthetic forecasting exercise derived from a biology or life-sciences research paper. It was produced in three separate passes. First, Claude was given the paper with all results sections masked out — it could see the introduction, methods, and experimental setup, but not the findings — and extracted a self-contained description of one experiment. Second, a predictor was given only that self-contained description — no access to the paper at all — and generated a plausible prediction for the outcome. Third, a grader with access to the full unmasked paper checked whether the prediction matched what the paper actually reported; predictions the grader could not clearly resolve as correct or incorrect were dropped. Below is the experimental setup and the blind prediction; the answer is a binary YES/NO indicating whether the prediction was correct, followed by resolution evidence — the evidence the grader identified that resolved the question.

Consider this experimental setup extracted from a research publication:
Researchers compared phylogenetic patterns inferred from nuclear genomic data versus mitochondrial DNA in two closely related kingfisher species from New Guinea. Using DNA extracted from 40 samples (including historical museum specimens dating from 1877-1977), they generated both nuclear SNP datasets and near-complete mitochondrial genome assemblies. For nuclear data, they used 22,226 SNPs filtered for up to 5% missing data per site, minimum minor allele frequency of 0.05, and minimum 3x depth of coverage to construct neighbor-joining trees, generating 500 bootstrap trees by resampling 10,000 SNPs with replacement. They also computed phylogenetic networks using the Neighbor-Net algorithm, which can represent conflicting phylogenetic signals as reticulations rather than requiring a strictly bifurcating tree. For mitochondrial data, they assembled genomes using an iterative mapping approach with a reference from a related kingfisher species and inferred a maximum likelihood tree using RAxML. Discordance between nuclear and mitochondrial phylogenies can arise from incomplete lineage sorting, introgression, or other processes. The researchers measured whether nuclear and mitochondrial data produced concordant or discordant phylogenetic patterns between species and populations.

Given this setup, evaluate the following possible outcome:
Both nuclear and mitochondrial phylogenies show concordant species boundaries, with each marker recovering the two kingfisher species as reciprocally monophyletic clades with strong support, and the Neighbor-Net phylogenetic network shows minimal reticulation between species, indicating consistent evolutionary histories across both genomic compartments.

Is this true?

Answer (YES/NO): NO